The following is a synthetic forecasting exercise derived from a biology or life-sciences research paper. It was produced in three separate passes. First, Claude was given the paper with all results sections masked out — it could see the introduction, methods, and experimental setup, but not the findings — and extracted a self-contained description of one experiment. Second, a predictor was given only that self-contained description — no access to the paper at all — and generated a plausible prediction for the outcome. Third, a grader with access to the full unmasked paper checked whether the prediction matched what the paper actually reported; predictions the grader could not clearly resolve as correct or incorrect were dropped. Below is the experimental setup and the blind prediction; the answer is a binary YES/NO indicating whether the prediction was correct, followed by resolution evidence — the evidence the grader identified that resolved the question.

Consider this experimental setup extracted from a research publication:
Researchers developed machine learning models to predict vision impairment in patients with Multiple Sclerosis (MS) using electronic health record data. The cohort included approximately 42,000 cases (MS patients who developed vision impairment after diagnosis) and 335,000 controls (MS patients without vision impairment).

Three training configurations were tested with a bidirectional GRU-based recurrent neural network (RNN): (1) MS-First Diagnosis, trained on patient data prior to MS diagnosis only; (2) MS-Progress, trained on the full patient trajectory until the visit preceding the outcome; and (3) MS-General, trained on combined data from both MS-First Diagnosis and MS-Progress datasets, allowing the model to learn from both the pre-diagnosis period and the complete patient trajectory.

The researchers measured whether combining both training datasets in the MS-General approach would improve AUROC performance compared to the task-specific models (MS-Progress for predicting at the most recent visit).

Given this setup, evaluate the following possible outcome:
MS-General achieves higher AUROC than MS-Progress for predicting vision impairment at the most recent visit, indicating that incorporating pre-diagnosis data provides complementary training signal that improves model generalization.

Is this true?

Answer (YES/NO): NO